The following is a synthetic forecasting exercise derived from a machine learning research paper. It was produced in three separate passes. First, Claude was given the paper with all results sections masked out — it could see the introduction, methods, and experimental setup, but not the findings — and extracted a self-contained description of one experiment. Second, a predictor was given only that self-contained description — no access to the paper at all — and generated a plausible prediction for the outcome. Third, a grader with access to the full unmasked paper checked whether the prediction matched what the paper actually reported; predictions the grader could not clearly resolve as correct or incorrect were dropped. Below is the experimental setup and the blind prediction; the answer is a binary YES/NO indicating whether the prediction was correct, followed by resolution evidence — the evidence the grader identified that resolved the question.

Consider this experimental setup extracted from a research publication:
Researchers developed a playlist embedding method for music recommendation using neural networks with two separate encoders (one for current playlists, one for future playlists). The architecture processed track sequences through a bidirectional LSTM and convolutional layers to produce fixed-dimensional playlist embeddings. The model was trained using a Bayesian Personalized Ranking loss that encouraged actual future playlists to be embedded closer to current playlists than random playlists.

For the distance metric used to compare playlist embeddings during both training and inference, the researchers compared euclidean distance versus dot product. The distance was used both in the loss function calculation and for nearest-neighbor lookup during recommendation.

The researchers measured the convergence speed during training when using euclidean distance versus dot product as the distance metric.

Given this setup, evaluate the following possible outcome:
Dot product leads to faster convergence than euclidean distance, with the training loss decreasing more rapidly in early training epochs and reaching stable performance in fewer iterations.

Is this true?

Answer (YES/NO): YES